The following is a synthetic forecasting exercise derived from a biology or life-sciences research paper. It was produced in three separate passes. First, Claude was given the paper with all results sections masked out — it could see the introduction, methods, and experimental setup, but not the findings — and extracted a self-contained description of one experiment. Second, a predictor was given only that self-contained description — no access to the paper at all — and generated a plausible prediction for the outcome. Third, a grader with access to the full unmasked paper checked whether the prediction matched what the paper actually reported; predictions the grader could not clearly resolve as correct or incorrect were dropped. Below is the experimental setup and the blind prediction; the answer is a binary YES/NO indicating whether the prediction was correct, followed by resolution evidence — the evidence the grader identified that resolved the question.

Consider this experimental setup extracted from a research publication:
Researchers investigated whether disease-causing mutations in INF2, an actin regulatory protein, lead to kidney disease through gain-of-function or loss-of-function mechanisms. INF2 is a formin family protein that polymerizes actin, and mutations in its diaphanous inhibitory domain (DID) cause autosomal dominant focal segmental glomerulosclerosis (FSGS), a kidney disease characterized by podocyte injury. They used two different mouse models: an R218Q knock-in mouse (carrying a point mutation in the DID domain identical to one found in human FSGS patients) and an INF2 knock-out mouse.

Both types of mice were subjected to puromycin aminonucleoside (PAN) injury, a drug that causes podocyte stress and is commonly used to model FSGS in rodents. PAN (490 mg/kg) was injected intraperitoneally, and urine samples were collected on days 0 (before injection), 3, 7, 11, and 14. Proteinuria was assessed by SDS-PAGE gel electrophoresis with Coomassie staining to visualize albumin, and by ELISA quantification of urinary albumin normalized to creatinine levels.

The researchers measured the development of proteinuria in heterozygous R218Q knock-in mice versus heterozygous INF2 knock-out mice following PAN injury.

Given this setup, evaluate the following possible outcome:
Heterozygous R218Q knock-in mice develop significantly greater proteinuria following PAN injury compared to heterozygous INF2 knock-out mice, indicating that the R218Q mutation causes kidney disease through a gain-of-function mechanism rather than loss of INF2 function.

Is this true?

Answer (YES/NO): YES